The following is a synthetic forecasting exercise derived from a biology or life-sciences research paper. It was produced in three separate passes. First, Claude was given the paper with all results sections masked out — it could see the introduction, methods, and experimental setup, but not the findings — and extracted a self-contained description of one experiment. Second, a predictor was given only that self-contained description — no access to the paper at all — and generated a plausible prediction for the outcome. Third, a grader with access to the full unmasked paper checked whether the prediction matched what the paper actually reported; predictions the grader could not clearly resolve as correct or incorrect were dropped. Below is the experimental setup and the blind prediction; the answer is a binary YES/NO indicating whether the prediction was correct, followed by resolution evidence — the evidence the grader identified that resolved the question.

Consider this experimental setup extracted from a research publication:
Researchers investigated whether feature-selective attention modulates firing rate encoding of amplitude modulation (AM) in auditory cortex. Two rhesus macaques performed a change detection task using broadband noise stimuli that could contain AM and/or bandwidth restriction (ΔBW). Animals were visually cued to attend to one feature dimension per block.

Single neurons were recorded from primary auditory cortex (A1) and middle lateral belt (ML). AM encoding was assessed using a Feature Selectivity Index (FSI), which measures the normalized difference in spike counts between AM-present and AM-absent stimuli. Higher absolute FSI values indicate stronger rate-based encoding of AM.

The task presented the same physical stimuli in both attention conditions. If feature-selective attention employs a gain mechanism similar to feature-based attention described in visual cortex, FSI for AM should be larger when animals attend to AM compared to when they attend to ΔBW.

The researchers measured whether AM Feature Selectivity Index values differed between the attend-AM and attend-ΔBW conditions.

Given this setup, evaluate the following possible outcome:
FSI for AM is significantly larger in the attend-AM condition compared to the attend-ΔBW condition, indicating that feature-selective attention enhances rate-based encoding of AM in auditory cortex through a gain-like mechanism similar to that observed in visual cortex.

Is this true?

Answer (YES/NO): NO